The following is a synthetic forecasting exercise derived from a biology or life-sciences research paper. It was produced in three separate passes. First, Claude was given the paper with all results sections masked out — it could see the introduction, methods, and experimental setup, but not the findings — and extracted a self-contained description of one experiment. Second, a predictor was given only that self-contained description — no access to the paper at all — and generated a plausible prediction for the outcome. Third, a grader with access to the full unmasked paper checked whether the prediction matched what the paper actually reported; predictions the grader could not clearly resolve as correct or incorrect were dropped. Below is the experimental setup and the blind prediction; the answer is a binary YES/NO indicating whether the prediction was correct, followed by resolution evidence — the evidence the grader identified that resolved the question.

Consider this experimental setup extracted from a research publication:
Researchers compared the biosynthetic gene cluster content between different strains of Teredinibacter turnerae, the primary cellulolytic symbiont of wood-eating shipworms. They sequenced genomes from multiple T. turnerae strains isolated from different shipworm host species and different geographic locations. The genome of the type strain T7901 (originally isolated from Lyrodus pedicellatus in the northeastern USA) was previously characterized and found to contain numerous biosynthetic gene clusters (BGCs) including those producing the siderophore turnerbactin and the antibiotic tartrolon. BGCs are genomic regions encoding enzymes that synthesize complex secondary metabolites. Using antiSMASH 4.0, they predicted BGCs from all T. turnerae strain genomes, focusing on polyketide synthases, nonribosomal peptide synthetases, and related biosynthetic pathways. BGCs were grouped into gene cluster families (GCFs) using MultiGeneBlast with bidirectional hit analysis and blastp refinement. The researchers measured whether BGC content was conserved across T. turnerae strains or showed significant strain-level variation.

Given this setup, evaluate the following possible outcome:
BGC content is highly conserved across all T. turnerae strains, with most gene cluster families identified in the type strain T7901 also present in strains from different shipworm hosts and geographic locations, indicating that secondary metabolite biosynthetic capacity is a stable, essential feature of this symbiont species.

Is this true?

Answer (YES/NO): NO